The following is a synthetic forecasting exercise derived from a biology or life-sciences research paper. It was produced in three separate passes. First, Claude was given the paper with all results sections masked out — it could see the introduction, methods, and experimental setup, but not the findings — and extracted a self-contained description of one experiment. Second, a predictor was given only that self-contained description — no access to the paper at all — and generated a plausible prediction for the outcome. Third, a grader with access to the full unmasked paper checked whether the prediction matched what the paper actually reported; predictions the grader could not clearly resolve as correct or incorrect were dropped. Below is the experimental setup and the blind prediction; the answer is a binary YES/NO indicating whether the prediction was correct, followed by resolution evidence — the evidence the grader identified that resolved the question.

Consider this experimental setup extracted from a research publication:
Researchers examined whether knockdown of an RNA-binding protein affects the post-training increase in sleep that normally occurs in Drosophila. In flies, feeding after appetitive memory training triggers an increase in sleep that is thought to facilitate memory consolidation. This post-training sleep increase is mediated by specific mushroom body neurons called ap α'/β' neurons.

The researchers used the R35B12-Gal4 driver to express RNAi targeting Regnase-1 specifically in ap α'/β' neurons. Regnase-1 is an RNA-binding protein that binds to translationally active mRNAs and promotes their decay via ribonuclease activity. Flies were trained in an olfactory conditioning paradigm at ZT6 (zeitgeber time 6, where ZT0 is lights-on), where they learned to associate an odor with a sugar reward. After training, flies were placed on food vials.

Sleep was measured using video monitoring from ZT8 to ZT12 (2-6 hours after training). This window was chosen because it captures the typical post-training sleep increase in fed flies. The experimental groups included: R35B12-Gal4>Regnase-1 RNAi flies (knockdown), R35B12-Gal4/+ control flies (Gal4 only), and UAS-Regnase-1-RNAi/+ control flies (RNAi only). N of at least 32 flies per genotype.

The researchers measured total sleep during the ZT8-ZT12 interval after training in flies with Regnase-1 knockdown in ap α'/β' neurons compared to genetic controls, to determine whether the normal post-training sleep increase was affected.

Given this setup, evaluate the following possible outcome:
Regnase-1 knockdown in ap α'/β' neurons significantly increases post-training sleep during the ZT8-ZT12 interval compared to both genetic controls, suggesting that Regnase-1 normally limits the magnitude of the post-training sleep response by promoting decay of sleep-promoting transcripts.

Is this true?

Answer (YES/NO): NO